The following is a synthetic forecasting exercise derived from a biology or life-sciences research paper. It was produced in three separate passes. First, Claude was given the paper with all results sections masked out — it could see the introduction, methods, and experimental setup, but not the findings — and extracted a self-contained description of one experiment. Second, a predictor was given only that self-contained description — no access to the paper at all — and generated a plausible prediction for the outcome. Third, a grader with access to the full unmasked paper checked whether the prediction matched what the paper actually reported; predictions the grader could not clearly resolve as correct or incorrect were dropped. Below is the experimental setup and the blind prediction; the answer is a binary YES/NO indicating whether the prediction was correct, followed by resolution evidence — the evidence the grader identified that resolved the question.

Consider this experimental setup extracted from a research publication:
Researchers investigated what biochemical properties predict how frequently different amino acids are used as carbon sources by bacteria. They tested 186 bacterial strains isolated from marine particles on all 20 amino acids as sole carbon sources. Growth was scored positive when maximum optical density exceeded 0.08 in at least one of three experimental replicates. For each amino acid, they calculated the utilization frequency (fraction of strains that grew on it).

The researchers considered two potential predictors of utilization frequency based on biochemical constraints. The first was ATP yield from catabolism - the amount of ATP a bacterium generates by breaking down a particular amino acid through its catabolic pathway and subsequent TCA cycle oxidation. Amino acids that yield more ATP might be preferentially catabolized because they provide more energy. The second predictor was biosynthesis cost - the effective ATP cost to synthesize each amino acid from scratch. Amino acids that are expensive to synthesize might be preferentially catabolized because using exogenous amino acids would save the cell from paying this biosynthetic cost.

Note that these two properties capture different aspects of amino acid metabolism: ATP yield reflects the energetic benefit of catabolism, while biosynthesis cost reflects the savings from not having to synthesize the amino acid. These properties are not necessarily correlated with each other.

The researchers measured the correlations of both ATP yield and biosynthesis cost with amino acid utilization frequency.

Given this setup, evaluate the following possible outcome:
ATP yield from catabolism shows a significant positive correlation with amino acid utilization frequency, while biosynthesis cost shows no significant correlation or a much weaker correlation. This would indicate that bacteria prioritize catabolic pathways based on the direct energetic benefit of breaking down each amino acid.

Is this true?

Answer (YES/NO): NO